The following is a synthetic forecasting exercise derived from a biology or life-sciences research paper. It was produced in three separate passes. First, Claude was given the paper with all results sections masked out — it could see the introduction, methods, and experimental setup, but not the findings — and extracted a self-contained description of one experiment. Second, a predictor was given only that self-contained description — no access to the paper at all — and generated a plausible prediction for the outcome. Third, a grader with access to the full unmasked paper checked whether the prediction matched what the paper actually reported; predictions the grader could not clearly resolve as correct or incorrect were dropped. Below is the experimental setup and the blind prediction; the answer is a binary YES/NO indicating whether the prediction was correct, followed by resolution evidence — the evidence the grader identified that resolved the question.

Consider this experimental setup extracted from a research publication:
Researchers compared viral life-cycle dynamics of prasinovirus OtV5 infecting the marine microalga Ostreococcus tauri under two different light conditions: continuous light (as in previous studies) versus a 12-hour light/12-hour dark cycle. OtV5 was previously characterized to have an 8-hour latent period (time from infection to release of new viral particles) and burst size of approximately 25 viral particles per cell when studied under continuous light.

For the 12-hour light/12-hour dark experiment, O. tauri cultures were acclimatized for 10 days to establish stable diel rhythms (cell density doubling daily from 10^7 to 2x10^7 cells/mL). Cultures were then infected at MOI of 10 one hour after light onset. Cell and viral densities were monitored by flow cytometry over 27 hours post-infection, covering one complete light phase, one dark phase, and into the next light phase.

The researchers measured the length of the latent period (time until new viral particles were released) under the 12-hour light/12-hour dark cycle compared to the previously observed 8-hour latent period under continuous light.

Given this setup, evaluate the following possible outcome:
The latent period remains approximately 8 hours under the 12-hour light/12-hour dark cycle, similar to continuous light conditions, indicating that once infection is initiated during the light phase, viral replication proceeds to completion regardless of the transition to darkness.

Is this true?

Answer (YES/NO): NO